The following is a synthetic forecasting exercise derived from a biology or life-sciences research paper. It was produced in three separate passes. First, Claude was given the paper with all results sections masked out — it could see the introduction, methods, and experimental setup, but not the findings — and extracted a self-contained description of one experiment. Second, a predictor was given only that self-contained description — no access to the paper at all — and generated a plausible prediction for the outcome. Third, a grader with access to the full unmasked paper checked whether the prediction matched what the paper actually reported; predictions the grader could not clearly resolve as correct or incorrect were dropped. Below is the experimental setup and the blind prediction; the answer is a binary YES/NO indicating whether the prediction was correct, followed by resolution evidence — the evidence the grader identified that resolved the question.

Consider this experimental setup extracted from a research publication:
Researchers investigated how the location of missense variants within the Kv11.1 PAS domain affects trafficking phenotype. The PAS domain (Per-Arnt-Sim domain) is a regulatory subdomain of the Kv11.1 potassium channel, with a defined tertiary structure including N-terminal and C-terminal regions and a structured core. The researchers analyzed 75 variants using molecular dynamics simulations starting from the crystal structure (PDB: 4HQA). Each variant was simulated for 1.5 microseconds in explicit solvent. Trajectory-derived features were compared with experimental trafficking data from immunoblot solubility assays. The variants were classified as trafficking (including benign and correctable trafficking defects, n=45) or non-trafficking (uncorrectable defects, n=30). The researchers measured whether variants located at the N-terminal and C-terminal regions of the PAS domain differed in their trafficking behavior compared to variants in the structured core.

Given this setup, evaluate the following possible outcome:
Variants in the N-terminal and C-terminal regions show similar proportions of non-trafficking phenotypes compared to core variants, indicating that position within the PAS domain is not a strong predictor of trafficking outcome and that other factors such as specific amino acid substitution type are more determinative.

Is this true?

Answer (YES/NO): NO